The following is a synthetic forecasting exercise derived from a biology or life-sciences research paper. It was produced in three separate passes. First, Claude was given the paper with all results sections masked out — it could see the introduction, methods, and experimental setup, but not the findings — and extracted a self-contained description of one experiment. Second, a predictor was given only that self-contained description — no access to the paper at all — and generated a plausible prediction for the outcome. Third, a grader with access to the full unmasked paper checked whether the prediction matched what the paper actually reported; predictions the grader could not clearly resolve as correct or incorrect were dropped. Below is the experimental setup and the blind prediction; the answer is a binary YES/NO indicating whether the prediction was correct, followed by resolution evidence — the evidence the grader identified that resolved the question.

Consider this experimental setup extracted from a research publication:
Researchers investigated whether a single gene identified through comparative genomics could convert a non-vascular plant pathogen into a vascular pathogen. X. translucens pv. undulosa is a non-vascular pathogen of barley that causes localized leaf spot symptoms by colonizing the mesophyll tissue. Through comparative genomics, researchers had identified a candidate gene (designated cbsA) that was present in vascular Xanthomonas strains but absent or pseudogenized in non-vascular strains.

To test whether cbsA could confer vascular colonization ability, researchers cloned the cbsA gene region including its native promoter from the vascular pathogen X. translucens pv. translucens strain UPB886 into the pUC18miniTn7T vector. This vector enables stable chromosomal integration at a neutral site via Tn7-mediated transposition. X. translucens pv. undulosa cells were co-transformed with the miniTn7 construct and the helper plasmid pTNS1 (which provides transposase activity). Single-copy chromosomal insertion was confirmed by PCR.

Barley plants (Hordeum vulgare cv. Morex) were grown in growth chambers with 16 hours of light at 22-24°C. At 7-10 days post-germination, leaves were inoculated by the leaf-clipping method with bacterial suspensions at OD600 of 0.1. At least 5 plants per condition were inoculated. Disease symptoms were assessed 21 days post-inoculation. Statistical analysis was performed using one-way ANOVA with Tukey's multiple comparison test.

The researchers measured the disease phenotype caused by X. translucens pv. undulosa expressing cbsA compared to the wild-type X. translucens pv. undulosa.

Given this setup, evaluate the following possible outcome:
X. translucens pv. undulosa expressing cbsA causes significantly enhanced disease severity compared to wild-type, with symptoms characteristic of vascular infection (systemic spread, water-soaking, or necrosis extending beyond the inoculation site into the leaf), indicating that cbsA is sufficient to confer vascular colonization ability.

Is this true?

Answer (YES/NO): YES